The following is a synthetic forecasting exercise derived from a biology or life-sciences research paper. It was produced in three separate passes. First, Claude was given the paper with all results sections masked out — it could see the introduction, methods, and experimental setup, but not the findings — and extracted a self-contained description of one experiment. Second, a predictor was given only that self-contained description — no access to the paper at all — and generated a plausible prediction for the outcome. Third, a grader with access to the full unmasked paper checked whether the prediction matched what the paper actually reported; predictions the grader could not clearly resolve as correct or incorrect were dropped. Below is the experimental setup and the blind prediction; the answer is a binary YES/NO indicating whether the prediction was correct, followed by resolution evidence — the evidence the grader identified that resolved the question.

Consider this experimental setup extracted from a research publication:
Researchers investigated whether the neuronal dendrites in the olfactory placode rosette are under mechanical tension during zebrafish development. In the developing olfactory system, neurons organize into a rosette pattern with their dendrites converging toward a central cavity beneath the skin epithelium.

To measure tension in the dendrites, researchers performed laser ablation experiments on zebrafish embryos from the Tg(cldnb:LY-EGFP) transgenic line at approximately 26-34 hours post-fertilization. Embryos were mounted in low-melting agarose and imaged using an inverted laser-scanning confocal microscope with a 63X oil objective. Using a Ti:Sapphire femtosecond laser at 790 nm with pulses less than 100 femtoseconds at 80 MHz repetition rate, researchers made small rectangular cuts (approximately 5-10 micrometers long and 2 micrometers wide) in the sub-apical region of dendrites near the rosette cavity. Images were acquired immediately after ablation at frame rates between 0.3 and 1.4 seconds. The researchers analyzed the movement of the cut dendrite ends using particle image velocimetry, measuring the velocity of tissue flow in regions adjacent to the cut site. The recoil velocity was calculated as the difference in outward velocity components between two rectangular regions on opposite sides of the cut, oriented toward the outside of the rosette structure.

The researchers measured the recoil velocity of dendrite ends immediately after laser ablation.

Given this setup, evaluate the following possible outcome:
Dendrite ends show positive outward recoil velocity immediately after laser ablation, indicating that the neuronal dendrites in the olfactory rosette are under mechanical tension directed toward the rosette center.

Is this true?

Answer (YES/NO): YES